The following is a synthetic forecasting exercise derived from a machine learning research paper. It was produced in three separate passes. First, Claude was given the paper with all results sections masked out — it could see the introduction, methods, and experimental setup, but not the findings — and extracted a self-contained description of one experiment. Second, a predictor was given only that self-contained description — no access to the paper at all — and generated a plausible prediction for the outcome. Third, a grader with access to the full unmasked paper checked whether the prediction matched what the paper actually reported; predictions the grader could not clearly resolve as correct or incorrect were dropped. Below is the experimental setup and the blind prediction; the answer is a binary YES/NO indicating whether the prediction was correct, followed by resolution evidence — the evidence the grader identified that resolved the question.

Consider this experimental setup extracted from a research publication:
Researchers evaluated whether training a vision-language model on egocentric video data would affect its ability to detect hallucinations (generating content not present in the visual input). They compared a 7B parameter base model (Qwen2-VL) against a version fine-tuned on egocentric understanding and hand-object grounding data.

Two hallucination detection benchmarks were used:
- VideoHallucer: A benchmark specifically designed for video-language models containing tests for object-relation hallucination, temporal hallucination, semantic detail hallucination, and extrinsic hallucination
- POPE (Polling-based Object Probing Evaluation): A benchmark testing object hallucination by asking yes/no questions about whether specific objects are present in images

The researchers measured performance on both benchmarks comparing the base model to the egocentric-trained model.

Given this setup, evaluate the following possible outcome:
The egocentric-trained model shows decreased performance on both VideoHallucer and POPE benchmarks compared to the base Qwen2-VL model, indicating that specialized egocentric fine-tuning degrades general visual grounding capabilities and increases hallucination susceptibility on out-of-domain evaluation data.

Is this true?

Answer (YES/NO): NO